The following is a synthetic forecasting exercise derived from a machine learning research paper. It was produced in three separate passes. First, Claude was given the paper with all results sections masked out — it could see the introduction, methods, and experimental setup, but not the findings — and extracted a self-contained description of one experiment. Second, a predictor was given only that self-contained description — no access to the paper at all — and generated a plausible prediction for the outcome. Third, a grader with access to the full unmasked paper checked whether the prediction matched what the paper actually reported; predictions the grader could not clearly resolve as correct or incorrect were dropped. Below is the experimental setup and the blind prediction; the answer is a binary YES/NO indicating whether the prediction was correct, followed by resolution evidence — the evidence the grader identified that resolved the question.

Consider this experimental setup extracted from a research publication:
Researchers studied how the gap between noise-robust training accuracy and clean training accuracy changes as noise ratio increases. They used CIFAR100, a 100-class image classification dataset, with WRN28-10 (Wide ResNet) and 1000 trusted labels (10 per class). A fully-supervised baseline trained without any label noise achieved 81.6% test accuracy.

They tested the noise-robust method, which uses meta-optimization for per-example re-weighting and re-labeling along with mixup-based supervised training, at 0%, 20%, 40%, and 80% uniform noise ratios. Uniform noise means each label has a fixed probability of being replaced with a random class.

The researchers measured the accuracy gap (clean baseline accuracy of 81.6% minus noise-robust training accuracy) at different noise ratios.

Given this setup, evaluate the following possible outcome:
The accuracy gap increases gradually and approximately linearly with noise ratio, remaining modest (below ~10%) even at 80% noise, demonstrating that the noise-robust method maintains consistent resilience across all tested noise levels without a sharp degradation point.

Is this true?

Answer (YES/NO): NO